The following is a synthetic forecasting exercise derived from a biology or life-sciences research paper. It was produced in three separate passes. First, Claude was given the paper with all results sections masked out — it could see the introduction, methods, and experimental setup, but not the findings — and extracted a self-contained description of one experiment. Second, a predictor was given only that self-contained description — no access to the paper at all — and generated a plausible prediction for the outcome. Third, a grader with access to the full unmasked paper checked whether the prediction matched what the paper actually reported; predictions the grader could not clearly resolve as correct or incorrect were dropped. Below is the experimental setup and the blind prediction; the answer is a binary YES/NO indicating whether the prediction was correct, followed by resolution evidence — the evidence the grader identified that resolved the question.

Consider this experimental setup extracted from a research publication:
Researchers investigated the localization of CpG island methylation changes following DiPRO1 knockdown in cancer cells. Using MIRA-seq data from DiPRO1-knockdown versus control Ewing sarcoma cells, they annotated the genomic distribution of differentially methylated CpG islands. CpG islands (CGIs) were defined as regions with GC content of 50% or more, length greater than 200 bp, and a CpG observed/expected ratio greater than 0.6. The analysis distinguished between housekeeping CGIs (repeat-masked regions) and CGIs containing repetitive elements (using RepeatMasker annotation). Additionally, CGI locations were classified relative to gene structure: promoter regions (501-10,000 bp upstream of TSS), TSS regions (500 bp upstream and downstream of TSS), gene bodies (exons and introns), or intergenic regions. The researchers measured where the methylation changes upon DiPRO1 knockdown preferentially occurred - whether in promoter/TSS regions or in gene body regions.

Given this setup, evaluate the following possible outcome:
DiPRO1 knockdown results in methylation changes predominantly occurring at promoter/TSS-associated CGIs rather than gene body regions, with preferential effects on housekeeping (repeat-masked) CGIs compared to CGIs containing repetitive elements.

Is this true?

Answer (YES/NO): NO